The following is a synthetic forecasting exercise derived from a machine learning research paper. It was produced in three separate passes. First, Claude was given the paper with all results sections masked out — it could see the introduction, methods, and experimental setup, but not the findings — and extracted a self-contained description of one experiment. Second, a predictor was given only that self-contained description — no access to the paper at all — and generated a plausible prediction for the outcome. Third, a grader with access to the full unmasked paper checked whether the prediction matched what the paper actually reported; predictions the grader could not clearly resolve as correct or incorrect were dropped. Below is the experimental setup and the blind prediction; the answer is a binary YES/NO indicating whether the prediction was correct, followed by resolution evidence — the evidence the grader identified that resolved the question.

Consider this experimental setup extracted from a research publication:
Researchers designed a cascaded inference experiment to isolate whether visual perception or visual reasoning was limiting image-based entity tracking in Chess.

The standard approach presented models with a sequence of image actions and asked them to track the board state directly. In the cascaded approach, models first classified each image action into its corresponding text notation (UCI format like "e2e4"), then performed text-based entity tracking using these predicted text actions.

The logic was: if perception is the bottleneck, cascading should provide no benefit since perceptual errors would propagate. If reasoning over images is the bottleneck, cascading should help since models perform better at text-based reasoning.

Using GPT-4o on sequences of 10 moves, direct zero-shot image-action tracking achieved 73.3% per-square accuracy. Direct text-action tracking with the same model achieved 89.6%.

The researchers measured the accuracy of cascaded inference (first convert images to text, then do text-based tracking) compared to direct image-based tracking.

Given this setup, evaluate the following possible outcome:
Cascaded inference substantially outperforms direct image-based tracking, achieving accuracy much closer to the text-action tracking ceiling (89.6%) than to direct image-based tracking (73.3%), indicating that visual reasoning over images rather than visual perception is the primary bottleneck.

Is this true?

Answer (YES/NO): YES